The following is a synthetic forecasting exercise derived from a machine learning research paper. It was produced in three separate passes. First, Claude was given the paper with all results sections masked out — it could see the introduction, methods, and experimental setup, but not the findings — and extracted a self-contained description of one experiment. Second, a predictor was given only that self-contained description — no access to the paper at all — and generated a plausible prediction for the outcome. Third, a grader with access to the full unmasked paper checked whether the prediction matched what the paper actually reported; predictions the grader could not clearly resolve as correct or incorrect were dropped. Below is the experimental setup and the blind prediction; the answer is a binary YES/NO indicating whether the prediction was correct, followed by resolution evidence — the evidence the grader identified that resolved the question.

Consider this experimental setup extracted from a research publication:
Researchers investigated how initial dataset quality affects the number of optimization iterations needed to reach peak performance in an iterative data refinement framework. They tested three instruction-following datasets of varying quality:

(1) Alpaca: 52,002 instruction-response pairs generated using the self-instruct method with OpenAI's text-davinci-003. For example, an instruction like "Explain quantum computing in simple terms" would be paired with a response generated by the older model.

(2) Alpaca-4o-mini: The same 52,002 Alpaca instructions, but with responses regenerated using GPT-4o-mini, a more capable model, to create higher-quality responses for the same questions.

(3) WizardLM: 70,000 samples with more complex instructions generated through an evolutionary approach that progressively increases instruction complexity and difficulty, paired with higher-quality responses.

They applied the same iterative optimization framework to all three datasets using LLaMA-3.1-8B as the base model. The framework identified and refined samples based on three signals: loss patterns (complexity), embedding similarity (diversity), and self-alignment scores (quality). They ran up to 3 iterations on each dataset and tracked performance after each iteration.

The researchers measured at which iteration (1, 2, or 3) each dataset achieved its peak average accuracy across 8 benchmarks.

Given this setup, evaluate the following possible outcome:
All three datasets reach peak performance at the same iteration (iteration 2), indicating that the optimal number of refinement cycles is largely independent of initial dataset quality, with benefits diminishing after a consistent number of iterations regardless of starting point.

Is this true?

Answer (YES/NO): NO